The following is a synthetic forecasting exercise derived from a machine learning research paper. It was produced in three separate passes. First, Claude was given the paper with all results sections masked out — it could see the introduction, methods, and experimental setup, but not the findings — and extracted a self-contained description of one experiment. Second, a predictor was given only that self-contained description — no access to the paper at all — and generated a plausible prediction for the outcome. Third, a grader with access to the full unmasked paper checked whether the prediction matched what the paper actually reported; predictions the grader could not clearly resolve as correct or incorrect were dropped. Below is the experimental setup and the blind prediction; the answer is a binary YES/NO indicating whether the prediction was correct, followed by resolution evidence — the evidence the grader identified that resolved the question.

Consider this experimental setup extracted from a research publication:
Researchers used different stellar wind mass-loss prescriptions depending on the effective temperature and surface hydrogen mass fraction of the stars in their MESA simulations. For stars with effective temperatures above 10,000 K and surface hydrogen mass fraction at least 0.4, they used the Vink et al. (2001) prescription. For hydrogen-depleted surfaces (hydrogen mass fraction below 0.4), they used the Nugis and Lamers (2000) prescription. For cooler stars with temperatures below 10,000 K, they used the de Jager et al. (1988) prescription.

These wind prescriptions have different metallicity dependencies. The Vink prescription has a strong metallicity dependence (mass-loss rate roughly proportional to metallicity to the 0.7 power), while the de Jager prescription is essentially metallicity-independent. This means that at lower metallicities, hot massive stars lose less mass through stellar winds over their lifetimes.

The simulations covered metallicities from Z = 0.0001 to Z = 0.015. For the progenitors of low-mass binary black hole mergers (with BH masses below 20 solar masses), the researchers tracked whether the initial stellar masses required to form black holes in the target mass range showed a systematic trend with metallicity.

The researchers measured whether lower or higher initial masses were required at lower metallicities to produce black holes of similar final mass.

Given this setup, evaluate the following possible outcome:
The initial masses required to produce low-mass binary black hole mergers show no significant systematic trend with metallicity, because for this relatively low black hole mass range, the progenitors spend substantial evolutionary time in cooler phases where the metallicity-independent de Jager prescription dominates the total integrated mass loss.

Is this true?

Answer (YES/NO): NO